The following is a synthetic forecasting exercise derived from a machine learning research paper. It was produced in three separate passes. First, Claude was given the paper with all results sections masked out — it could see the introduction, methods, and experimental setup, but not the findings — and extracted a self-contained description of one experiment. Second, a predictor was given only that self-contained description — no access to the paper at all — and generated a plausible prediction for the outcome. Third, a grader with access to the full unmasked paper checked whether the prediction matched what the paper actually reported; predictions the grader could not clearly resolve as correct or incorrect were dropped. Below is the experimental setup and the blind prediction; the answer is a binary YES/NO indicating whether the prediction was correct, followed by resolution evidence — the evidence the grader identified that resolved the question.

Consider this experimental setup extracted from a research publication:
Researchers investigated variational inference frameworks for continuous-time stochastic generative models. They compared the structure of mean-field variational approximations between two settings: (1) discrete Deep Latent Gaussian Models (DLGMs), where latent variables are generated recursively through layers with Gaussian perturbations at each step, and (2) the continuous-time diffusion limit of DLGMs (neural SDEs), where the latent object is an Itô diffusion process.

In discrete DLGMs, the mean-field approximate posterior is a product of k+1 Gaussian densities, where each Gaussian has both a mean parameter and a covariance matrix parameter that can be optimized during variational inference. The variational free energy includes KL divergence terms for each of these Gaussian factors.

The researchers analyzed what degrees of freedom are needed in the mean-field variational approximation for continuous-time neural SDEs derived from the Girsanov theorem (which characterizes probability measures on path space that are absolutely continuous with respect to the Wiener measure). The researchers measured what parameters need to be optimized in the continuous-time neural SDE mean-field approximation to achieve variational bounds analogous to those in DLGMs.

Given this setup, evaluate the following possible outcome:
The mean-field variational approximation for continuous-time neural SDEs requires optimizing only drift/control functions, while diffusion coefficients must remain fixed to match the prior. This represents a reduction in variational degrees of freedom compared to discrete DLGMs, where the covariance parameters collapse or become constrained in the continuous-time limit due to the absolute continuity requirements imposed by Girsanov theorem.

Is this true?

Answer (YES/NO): YES